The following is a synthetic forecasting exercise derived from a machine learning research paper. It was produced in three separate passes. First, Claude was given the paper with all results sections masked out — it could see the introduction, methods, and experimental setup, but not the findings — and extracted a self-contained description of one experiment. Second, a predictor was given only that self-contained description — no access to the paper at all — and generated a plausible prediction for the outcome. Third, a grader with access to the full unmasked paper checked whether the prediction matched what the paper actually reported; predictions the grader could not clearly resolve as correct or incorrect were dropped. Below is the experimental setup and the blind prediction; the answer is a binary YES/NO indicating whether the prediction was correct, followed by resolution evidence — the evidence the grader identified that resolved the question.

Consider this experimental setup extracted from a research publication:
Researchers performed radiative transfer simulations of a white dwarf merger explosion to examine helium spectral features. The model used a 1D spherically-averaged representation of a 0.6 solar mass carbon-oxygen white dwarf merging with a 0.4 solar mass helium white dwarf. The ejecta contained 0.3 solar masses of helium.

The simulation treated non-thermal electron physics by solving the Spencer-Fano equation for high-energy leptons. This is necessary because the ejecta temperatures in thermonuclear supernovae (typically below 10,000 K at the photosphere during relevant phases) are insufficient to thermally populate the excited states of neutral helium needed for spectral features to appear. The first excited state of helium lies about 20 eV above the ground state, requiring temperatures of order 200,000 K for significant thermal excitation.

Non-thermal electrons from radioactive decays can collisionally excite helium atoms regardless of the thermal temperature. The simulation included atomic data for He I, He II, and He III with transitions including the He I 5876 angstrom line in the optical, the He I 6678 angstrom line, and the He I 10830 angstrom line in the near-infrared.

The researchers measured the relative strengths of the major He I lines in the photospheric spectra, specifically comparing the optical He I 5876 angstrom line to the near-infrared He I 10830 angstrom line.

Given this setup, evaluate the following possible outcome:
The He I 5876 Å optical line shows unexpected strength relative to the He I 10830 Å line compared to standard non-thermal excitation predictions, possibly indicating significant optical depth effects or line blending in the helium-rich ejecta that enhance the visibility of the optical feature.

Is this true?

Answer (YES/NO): NO